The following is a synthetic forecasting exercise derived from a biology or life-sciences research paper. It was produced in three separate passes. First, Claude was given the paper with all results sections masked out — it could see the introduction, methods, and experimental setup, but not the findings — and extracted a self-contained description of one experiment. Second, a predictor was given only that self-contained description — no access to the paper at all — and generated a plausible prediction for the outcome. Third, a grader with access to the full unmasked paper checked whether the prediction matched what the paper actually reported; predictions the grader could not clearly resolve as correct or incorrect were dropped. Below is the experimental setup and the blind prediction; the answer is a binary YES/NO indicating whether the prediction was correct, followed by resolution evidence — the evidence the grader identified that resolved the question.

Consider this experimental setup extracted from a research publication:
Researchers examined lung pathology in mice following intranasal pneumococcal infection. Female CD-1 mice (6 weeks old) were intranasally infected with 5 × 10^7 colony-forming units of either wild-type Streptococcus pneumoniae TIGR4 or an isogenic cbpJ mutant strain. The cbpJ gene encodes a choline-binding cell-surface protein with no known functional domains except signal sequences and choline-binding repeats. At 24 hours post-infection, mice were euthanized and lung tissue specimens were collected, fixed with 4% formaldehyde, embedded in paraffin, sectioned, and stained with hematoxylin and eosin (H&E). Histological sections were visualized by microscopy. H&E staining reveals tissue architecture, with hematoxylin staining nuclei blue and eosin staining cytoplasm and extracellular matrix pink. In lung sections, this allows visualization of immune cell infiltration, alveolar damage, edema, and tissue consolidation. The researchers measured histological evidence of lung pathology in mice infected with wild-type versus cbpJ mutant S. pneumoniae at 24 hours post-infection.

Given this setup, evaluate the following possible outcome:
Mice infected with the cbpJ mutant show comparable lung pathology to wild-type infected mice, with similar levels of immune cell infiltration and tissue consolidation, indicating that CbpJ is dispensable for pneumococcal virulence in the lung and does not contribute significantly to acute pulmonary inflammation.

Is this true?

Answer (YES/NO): NO